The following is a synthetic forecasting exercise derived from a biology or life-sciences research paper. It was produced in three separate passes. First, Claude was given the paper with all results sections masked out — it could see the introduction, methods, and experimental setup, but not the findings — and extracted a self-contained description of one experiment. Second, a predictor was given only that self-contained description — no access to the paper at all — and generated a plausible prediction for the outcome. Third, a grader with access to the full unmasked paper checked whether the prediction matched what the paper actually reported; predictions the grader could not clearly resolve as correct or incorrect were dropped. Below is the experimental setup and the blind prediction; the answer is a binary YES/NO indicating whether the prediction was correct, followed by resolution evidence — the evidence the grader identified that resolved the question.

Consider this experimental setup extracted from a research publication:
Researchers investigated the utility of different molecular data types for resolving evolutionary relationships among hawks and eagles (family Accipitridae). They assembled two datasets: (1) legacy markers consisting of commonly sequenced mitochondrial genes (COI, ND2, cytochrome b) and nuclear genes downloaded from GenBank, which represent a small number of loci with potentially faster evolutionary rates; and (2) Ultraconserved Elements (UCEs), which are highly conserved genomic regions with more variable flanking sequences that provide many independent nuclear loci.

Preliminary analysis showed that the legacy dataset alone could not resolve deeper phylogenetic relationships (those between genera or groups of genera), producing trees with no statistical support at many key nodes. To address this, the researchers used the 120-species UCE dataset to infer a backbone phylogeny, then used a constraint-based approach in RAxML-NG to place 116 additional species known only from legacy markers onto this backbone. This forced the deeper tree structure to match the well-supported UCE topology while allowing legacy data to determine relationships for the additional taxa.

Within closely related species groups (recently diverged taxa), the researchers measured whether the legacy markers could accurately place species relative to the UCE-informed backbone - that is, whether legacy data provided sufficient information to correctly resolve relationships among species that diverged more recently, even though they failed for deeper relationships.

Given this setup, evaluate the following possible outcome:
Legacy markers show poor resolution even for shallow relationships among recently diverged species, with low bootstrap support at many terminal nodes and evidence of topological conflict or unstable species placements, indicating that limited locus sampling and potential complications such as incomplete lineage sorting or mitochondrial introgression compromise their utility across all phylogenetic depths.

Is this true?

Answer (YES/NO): NO